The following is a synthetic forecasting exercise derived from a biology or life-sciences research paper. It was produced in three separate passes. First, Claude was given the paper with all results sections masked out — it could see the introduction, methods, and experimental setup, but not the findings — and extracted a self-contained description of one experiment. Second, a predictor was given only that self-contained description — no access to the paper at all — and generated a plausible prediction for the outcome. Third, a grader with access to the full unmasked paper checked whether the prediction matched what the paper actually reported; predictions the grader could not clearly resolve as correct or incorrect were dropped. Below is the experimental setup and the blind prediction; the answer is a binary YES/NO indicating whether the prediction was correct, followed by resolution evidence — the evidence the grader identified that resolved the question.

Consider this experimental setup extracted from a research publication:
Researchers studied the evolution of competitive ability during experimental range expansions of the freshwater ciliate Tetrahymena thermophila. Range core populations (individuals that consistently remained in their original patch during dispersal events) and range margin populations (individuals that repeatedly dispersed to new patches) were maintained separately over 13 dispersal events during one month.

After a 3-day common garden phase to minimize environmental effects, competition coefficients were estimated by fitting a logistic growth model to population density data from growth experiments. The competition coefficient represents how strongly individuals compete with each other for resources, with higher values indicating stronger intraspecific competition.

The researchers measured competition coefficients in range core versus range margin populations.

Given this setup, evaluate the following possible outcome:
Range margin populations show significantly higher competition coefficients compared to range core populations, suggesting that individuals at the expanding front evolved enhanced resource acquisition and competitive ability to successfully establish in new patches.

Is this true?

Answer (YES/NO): NO